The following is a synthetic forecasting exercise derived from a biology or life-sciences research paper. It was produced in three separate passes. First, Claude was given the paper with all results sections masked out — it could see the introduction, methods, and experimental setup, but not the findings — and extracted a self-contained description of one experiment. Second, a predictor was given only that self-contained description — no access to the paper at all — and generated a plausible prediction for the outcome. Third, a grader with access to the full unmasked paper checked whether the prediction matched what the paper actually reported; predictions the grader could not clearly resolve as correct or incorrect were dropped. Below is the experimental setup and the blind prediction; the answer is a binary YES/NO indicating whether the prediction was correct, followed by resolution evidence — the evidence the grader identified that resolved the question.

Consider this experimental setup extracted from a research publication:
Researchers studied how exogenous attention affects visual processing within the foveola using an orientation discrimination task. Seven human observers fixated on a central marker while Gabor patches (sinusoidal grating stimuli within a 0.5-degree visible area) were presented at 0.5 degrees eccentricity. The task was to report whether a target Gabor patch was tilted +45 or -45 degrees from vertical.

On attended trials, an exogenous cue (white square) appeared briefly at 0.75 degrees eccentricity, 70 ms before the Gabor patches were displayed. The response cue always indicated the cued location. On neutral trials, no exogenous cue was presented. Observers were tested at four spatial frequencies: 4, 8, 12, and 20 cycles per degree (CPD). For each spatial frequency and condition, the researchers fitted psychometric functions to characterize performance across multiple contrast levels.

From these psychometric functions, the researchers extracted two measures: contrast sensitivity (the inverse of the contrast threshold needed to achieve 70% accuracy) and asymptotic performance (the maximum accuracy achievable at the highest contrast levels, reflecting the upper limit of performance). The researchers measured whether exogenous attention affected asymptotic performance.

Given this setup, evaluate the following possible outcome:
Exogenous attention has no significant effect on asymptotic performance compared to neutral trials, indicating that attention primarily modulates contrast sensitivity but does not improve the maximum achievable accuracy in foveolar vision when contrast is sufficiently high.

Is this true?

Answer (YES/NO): NO